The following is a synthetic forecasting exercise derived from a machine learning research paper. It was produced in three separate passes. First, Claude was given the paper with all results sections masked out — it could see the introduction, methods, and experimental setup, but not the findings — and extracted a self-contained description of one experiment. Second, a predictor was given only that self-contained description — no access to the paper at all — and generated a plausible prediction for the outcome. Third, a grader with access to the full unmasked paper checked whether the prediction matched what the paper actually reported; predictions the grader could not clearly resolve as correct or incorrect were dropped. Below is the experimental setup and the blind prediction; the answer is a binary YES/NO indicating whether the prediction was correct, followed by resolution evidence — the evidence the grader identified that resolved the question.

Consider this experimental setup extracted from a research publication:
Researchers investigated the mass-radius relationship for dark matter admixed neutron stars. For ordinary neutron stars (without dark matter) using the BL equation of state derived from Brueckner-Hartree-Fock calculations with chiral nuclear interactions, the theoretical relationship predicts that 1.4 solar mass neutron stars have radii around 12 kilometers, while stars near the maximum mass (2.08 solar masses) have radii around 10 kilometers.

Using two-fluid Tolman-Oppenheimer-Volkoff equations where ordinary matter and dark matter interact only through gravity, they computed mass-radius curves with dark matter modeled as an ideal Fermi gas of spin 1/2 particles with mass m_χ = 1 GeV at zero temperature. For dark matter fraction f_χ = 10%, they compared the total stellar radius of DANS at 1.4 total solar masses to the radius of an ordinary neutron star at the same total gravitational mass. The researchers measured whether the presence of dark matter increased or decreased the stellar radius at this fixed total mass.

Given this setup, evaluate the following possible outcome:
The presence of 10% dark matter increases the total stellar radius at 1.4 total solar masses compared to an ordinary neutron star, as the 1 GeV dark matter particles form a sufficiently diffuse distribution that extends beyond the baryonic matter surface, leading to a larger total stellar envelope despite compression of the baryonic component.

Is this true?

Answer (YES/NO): NO